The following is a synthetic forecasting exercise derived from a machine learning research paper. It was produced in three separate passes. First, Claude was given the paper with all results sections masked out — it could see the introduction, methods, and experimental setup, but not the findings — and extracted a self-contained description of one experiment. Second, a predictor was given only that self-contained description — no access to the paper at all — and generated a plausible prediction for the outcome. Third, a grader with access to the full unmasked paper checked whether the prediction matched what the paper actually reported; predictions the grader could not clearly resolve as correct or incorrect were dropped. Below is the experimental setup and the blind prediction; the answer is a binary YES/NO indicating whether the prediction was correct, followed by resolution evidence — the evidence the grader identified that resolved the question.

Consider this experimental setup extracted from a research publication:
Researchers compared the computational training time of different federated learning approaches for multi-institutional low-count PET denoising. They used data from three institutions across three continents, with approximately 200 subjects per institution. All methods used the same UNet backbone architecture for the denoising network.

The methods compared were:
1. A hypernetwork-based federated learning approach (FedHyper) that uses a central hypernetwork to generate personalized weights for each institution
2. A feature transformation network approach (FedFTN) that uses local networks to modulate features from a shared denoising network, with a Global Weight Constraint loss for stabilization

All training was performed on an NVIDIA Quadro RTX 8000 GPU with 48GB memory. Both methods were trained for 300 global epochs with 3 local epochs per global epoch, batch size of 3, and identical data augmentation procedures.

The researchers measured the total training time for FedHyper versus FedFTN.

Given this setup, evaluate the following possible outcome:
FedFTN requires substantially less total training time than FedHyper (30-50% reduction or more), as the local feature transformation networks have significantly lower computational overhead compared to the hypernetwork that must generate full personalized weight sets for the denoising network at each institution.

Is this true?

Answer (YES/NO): NO